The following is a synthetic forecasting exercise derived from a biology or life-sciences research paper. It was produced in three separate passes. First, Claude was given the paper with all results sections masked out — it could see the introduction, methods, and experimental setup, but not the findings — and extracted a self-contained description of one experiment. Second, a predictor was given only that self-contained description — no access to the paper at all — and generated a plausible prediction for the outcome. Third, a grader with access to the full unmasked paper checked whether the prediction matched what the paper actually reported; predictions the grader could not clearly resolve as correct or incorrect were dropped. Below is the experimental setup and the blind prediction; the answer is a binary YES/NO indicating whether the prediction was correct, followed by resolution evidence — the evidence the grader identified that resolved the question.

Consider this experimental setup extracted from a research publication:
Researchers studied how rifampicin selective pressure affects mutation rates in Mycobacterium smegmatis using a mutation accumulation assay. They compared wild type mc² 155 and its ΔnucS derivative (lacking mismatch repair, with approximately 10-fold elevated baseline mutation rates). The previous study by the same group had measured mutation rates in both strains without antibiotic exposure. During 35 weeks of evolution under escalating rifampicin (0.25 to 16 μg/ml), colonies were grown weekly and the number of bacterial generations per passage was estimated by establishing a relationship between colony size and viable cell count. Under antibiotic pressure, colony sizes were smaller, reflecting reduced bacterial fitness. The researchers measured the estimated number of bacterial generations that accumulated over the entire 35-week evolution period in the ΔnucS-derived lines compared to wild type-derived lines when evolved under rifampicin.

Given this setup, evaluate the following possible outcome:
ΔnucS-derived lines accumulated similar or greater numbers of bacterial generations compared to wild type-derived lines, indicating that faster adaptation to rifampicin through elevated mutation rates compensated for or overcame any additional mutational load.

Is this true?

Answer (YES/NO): YES